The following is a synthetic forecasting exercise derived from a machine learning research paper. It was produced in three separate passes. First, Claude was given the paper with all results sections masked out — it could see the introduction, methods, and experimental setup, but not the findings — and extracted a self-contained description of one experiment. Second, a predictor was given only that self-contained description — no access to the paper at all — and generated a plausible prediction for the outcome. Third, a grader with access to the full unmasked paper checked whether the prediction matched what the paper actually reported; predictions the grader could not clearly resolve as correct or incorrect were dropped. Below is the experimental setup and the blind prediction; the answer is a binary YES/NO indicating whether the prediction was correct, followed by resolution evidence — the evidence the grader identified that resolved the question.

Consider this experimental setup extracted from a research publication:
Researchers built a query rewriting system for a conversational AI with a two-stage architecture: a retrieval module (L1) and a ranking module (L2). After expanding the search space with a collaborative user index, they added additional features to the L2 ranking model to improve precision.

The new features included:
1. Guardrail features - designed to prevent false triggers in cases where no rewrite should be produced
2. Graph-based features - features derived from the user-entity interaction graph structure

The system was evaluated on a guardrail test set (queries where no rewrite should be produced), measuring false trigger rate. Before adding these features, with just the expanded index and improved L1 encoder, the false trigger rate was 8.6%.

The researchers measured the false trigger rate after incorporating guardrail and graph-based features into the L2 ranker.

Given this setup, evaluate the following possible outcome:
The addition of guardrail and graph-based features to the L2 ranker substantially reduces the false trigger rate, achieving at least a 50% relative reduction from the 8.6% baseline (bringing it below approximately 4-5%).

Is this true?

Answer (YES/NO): YES